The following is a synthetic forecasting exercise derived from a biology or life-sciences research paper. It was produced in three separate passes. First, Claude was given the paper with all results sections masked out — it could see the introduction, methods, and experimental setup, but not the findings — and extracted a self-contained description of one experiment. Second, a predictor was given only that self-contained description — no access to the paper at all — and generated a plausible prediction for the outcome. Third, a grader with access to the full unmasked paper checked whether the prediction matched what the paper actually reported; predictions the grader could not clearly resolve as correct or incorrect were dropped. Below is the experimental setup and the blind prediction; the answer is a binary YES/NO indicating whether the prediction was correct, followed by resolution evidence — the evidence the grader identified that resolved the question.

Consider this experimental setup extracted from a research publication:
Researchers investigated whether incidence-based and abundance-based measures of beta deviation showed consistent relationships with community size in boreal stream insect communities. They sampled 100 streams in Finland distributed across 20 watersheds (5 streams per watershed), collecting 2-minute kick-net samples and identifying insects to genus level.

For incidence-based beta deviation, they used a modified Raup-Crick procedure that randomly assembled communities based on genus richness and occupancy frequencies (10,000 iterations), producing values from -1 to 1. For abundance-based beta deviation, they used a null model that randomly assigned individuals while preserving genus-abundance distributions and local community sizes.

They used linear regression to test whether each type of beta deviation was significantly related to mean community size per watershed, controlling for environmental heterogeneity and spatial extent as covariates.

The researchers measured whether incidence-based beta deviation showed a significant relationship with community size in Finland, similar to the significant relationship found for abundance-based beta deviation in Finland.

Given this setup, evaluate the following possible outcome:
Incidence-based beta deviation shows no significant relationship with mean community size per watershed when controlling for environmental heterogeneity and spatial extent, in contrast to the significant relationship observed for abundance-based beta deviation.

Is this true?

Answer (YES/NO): YES